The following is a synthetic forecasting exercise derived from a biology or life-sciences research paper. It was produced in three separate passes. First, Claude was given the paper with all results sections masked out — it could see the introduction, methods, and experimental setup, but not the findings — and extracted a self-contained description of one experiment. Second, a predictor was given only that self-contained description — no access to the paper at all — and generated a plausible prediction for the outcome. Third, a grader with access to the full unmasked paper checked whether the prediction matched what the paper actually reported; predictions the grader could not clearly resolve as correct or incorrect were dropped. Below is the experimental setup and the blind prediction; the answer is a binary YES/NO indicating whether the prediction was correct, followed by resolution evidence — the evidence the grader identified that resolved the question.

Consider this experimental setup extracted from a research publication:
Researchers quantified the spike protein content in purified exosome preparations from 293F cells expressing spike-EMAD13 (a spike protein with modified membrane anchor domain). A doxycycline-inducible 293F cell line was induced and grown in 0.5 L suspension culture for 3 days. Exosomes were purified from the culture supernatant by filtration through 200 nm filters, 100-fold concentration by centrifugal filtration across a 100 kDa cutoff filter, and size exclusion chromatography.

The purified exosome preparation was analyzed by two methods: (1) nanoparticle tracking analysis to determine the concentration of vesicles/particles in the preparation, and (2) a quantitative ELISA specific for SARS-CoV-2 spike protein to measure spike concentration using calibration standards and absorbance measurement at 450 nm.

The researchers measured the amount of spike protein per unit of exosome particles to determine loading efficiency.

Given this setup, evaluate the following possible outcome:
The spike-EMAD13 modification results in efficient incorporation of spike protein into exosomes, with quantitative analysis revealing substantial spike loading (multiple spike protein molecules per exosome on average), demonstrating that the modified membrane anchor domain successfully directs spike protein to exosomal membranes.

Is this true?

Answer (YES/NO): YES